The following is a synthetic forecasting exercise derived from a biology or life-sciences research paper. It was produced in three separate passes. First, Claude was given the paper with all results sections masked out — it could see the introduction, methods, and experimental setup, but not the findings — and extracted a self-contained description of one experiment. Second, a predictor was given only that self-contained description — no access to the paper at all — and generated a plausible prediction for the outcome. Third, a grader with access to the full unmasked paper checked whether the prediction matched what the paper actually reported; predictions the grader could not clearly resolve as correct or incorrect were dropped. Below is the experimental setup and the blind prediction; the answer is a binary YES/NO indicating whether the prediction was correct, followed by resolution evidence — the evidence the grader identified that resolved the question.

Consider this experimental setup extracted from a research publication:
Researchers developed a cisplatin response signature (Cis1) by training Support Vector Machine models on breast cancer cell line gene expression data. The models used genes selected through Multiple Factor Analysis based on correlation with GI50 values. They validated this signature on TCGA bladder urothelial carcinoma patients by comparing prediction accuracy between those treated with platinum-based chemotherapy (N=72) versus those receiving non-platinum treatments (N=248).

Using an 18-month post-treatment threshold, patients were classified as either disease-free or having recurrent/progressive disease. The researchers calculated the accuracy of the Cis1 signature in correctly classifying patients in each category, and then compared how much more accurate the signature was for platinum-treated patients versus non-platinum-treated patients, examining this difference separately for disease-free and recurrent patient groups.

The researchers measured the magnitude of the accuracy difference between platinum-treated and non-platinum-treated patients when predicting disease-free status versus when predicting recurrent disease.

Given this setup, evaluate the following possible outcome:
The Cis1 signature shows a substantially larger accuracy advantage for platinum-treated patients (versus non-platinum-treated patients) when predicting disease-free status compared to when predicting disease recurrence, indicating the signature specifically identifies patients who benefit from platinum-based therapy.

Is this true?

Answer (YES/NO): YES